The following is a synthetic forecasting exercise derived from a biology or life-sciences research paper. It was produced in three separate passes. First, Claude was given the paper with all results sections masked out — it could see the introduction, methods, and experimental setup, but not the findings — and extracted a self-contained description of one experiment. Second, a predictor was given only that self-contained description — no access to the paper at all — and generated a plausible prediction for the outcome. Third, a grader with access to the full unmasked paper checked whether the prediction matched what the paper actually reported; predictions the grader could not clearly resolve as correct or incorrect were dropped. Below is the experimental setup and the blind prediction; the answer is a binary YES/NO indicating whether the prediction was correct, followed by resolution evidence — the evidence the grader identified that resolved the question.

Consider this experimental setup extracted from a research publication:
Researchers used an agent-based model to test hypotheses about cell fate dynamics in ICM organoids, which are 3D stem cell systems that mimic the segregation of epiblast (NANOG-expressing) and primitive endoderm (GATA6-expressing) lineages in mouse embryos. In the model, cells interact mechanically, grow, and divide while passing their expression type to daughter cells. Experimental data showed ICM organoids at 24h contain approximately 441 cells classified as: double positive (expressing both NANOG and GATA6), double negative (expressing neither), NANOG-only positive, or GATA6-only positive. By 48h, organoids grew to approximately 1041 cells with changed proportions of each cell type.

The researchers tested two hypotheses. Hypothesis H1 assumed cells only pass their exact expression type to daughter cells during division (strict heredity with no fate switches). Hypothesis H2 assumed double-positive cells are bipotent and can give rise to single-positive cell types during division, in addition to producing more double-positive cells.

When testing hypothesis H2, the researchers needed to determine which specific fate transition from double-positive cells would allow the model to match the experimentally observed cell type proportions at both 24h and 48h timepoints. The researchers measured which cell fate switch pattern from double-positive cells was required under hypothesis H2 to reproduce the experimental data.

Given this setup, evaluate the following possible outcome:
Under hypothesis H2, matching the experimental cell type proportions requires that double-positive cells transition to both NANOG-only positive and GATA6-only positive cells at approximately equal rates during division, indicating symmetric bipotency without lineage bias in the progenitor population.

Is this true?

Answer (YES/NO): NO